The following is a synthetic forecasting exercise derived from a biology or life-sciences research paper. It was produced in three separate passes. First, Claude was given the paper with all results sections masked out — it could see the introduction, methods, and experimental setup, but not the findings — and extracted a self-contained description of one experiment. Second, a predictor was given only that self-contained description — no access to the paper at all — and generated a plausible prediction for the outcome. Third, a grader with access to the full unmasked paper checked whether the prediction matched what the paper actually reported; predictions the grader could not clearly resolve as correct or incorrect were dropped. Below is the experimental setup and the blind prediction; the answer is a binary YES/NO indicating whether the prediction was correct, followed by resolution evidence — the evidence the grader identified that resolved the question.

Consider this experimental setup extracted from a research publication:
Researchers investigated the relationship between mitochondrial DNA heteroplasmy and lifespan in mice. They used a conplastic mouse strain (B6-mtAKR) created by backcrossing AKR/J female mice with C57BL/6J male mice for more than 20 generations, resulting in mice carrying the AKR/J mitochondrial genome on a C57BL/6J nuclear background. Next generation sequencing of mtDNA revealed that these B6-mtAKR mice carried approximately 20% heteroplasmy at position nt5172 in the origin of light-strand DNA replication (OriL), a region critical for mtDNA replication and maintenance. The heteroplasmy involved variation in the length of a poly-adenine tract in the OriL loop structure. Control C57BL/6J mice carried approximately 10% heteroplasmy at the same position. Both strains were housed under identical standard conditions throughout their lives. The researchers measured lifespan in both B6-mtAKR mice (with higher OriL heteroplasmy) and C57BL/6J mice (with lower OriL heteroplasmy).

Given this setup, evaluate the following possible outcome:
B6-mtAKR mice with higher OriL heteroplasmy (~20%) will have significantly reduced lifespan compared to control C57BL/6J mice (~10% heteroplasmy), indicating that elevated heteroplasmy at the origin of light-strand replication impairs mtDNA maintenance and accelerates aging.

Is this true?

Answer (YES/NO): NO